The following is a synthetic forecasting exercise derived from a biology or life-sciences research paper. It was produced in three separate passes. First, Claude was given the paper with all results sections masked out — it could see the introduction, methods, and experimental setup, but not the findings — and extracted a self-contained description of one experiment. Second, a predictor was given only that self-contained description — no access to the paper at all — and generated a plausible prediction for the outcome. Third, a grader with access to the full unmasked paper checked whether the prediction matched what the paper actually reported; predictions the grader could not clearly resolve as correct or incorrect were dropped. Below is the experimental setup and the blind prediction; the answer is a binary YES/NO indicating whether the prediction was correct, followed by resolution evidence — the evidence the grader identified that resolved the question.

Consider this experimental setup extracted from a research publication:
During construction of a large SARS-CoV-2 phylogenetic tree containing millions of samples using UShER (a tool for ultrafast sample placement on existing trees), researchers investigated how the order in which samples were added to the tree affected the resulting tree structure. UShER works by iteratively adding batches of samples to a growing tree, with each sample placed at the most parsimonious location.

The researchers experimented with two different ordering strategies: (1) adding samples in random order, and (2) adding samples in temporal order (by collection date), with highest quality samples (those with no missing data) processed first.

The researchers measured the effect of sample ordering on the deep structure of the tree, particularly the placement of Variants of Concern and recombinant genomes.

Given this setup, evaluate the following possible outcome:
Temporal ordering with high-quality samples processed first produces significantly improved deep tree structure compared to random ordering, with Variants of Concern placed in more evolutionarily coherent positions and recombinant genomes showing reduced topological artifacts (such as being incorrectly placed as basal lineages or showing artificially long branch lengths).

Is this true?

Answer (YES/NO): YES